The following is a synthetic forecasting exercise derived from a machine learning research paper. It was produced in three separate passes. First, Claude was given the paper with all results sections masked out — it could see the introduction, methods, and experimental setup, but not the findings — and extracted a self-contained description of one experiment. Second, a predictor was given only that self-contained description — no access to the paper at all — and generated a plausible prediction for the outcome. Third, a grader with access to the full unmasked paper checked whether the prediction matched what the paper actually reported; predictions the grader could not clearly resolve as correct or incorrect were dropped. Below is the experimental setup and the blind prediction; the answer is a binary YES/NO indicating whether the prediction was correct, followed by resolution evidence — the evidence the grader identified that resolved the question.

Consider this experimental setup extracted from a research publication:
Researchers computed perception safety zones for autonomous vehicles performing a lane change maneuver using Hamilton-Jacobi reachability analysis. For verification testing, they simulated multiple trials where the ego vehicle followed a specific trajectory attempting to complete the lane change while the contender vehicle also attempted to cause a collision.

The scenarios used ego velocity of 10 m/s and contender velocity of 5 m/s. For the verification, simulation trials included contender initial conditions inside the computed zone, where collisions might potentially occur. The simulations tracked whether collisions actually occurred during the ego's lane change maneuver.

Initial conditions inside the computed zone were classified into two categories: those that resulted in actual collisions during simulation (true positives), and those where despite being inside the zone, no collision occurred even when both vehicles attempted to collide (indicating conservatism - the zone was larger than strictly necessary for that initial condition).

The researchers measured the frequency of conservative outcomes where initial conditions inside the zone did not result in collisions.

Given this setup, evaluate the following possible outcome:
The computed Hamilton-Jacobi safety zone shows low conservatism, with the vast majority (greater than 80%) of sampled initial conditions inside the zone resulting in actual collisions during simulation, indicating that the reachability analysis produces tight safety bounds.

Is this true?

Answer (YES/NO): NO